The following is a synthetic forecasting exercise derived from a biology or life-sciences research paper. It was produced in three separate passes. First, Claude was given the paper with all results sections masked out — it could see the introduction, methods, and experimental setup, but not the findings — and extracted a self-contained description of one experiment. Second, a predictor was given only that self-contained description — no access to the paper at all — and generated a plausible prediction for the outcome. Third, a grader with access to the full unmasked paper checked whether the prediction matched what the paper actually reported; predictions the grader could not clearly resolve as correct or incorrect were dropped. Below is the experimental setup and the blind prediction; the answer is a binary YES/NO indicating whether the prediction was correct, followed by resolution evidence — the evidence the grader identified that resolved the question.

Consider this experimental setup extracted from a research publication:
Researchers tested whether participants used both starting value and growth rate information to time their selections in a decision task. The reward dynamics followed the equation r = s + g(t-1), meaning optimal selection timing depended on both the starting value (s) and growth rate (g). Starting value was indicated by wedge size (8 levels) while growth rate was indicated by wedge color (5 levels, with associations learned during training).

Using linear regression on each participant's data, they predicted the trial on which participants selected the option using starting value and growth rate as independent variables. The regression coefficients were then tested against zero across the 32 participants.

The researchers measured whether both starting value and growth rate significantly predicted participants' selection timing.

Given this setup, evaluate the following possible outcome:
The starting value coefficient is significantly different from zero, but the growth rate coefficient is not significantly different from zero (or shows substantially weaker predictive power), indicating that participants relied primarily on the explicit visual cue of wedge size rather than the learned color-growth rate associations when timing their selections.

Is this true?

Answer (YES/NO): NO